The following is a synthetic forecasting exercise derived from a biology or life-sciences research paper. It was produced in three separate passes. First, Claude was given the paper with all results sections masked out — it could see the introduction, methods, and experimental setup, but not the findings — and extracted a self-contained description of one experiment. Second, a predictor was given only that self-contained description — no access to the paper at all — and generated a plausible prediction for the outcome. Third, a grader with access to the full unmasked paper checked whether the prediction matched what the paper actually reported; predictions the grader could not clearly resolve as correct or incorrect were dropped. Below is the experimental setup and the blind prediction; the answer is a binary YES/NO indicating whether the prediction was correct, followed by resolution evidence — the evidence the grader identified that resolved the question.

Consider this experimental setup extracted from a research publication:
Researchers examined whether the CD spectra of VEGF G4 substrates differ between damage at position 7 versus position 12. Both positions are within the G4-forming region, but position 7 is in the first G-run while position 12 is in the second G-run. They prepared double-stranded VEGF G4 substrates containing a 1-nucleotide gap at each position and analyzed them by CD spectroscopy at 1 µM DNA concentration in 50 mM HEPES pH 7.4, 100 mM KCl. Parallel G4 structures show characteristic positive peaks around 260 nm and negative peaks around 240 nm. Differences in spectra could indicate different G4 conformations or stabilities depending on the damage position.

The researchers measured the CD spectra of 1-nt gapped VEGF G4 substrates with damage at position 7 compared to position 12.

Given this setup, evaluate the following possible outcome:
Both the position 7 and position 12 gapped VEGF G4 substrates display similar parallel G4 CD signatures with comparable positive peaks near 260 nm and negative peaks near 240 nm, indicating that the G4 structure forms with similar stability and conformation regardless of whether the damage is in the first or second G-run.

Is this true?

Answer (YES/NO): NO